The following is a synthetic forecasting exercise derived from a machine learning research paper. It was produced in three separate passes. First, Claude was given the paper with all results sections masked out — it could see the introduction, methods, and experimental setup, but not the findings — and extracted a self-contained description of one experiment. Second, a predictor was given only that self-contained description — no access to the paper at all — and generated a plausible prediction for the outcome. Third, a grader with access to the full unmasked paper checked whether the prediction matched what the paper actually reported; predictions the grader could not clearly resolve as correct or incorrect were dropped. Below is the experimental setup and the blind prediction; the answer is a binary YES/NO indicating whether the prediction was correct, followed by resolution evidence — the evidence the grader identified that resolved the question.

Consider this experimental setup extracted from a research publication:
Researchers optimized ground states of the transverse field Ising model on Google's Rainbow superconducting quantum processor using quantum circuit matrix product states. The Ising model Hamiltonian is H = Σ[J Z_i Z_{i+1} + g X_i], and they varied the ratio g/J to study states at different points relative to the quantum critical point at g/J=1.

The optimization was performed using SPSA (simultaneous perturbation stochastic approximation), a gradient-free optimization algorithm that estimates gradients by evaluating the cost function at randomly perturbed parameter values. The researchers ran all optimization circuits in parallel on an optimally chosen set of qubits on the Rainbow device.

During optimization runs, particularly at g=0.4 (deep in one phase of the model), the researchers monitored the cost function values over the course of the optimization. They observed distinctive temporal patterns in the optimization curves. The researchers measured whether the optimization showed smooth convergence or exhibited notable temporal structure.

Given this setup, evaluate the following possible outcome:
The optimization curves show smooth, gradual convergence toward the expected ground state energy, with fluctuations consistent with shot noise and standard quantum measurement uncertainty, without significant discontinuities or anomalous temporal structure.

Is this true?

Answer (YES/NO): NO